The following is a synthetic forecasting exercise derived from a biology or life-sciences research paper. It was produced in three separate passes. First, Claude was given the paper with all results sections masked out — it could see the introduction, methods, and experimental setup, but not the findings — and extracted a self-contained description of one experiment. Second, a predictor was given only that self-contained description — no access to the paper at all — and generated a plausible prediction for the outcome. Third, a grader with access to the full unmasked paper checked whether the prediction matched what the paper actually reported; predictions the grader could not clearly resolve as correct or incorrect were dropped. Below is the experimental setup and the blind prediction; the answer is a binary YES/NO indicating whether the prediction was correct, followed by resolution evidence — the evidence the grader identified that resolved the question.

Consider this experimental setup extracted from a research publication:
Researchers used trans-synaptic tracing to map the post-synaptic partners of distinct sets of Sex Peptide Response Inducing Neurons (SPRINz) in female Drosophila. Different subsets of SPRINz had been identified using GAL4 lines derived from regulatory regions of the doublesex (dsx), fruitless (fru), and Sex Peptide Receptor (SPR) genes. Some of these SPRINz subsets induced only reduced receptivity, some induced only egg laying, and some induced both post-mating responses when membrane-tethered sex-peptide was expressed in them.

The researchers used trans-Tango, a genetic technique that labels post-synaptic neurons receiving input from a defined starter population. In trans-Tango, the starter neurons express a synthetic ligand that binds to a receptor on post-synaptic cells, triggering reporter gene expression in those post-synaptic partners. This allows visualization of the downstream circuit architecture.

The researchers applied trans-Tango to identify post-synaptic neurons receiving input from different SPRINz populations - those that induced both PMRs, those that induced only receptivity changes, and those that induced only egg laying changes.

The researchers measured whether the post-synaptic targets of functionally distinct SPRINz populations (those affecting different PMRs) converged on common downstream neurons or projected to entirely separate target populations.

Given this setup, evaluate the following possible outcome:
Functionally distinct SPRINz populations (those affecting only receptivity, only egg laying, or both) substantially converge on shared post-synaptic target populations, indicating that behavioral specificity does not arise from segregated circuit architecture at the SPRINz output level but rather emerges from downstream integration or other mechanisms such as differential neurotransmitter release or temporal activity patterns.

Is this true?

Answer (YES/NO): YES